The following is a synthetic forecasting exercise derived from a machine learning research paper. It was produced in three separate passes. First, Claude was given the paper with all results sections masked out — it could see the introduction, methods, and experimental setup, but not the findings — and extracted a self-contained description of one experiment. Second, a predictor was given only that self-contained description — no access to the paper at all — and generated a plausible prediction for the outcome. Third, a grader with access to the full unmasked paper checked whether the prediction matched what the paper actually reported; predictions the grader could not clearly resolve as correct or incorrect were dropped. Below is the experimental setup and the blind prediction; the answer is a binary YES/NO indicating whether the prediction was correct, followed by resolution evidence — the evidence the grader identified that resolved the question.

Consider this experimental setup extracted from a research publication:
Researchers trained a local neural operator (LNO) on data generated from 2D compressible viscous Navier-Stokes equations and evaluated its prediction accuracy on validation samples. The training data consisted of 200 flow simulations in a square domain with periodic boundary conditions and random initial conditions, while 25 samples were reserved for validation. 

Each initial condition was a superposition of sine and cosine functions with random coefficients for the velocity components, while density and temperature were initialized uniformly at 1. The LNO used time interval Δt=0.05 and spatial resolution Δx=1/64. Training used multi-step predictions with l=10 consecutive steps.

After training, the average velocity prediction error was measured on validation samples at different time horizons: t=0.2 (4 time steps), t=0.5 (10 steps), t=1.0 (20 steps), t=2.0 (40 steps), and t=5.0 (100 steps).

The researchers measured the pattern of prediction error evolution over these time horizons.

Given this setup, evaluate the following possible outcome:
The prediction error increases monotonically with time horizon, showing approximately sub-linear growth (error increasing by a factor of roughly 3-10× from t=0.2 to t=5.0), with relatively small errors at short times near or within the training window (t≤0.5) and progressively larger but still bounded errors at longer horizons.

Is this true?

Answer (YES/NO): NO